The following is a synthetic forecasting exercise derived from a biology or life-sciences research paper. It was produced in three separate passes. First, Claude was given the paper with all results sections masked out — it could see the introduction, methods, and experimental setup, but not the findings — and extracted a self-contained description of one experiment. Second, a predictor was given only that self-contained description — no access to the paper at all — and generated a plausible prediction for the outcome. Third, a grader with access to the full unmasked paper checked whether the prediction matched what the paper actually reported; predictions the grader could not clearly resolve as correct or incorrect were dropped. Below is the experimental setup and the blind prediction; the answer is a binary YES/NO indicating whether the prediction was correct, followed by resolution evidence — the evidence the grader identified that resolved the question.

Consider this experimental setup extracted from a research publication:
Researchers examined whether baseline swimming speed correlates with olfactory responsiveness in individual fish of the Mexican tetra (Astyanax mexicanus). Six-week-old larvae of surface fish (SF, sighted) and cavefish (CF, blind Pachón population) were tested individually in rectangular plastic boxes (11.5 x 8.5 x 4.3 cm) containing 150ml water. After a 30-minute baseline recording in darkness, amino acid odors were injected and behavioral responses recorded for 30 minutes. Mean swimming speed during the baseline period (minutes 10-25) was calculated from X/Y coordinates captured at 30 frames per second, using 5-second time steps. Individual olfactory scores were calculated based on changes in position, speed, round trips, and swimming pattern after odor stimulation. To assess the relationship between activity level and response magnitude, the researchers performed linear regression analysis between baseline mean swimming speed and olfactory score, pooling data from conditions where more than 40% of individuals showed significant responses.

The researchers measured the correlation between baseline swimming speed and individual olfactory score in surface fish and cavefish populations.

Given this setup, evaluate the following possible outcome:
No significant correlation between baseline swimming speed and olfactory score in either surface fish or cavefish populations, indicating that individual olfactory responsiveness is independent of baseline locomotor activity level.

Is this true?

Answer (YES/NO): NO